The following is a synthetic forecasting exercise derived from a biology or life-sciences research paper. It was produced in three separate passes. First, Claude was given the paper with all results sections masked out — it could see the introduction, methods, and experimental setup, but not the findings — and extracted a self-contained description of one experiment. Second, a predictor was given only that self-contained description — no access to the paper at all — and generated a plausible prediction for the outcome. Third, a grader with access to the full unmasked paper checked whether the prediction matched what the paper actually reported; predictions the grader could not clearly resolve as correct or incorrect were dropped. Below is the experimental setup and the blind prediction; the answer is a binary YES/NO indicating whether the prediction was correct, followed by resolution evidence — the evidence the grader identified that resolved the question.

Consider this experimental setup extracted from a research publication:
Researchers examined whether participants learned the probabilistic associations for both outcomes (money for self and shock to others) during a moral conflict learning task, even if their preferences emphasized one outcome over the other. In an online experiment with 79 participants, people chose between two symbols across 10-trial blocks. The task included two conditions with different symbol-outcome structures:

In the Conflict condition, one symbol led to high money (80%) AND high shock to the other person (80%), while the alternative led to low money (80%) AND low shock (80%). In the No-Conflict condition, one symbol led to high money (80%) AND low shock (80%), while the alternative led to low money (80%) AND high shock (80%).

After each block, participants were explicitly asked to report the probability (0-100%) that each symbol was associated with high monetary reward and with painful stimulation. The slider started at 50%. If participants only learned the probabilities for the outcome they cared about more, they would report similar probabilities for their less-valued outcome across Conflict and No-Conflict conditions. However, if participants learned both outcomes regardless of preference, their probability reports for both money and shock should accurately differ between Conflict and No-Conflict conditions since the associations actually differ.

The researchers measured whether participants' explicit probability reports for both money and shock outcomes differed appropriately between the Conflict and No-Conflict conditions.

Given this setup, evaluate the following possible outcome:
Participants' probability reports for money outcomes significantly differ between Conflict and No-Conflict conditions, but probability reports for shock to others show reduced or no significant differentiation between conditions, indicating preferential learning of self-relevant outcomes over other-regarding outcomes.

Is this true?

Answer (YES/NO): NO